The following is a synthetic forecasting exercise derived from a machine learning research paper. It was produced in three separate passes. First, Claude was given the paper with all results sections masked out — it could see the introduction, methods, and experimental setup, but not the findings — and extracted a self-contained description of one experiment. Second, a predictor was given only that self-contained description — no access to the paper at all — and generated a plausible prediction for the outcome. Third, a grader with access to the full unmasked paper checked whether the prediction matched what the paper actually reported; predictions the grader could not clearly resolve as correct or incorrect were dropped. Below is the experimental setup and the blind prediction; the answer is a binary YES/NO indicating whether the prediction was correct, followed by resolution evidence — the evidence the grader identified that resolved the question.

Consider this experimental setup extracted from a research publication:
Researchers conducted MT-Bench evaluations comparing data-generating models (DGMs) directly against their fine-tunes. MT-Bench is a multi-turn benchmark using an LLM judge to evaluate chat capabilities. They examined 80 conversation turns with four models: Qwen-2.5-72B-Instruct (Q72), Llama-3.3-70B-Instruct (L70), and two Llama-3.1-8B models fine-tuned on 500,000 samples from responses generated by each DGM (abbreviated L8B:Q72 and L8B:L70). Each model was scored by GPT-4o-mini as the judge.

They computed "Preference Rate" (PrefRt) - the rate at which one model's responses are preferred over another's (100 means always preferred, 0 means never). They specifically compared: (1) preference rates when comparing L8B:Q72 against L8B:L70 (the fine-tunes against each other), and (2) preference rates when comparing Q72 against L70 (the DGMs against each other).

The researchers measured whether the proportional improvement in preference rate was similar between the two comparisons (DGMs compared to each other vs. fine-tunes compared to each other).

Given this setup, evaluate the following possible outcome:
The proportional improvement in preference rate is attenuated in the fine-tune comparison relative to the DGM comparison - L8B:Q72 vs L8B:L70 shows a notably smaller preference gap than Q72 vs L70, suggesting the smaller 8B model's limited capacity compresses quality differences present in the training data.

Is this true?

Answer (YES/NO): NO